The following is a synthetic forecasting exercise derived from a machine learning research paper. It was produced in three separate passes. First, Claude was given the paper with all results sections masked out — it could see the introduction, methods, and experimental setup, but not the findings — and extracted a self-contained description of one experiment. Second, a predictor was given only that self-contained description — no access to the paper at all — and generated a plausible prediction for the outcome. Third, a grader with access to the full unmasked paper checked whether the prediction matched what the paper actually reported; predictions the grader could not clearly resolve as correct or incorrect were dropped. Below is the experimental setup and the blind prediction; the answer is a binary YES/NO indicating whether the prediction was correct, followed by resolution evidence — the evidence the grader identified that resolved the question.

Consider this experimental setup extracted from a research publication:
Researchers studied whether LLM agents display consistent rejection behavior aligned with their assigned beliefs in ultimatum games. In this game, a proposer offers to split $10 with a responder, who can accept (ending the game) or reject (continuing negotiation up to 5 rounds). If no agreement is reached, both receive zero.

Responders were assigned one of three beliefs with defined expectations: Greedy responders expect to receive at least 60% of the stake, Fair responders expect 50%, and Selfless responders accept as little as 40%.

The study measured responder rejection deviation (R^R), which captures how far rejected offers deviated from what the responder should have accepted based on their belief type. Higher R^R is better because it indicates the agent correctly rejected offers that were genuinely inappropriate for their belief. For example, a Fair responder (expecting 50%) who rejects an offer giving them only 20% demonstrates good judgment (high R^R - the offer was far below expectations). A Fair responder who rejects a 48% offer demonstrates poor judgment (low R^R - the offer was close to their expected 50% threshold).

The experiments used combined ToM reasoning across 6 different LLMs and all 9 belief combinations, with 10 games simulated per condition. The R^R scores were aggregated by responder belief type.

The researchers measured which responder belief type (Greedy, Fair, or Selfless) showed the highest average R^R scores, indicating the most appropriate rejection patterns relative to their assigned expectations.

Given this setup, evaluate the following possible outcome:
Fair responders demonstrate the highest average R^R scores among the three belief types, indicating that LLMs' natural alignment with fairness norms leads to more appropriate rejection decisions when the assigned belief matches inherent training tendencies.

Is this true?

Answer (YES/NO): YES